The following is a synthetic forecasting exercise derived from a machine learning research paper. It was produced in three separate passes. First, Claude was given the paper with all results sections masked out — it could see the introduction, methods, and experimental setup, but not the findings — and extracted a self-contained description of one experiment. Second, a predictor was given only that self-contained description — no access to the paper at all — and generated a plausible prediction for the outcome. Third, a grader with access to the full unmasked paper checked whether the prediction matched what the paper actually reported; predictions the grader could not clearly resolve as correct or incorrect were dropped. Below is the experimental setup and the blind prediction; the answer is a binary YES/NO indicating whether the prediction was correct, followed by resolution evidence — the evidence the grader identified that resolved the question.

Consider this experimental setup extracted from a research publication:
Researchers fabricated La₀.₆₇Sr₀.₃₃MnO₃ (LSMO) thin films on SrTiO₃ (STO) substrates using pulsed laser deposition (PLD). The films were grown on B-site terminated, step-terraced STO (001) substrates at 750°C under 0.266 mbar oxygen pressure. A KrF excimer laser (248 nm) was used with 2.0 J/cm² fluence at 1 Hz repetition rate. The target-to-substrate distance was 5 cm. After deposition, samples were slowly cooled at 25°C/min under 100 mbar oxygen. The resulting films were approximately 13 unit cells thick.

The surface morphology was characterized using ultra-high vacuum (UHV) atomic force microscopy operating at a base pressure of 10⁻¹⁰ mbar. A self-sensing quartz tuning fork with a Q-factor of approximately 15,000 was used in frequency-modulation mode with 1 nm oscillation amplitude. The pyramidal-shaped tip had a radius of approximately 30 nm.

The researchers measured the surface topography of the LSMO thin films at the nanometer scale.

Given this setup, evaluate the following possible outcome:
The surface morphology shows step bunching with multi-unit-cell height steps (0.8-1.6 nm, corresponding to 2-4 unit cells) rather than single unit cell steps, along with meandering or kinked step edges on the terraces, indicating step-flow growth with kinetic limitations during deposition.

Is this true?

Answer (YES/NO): NO